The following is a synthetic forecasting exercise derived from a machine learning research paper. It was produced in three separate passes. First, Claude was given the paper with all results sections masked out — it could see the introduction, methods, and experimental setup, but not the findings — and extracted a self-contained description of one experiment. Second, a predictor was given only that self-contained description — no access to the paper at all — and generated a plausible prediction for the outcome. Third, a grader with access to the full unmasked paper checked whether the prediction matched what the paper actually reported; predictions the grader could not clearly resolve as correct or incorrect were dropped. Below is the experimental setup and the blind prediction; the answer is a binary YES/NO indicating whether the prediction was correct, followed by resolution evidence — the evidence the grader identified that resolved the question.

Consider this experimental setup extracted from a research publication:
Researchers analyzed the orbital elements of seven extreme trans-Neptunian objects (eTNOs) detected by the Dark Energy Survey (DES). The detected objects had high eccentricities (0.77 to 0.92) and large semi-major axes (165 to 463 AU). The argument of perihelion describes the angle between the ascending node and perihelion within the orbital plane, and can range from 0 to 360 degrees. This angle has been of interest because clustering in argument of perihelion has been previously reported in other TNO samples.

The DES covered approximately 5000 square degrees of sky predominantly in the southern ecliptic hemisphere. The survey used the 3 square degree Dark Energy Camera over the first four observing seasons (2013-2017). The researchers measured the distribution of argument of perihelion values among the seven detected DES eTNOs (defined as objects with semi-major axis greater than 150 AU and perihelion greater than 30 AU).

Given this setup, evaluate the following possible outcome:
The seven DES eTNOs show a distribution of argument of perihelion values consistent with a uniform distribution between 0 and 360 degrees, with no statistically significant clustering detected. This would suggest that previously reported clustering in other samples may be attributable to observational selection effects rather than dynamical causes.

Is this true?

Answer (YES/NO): YES